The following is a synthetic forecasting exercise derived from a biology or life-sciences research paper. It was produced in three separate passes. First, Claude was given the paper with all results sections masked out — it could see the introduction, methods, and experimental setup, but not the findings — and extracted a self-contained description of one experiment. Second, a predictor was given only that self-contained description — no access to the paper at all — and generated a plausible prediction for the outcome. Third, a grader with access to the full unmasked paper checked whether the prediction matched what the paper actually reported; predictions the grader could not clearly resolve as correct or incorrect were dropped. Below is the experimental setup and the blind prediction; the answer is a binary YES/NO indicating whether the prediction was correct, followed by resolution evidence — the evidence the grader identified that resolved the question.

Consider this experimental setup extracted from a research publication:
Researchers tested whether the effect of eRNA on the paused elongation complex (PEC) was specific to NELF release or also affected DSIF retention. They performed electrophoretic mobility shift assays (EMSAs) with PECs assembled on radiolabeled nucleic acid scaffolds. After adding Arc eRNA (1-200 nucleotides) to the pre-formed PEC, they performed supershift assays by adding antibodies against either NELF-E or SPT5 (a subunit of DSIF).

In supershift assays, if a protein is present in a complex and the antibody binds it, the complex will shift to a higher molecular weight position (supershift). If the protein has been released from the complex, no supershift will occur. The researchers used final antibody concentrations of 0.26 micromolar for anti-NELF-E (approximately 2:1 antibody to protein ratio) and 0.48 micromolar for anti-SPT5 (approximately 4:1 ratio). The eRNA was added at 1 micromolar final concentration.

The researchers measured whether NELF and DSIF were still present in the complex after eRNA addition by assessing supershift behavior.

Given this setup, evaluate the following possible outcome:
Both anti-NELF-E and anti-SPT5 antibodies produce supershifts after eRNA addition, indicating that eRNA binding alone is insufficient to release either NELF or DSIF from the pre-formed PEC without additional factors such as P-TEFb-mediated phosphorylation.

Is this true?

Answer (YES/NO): NO